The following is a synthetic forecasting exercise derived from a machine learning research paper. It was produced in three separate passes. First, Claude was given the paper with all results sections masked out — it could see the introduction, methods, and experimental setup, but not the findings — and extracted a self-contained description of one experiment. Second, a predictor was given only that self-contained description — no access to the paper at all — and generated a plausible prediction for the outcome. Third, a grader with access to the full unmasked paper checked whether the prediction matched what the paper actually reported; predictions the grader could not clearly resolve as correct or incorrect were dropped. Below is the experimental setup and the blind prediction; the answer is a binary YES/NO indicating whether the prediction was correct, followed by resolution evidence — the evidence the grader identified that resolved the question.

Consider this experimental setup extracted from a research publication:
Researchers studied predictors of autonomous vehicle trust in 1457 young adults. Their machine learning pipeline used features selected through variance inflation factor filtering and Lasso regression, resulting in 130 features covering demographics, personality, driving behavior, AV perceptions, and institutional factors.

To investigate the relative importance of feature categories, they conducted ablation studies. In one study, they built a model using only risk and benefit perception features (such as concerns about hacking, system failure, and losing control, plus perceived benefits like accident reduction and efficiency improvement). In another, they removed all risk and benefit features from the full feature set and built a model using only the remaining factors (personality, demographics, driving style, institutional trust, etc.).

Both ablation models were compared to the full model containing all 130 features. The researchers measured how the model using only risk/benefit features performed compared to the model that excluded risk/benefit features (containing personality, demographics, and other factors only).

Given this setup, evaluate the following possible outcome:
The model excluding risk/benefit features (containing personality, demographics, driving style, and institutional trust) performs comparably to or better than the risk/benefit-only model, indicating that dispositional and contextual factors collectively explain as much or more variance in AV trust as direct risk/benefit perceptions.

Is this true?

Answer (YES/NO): NO